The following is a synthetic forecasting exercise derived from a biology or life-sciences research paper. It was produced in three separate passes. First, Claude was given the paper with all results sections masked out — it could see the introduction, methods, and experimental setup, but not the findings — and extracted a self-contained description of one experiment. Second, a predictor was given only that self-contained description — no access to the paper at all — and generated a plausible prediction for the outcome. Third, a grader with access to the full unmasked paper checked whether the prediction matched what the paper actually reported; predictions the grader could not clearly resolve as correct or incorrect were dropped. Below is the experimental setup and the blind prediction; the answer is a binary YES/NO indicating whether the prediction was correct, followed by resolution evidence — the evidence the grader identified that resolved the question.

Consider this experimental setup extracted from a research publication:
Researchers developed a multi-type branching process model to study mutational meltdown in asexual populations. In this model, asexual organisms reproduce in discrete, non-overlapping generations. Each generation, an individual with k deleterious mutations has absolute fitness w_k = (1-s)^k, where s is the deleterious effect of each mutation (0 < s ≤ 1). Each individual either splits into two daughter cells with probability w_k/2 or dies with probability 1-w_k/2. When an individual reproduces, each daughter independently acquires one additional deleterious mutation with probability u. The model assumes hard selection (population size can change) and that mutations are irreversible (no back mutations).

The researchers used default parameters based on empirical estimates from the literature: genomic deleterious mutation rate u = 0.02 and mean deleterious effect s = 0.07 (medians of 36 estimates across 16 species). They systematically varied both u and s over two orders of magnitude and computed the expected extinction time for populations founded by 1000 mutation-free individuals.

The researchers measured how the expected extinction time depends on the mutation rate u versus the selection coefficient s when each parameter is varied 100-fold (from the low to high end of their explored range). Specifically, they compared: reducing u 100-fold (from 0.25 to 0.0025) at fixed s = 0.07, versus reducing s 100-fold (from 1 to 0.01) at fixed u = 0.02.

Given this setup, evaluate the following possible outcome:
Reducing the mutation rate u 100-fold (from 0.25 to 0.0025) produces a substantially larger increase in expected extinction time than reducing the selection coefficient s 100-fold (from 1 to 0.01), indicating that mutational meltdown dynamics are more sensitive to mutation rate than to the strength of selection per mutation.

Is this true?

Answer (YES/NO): YES